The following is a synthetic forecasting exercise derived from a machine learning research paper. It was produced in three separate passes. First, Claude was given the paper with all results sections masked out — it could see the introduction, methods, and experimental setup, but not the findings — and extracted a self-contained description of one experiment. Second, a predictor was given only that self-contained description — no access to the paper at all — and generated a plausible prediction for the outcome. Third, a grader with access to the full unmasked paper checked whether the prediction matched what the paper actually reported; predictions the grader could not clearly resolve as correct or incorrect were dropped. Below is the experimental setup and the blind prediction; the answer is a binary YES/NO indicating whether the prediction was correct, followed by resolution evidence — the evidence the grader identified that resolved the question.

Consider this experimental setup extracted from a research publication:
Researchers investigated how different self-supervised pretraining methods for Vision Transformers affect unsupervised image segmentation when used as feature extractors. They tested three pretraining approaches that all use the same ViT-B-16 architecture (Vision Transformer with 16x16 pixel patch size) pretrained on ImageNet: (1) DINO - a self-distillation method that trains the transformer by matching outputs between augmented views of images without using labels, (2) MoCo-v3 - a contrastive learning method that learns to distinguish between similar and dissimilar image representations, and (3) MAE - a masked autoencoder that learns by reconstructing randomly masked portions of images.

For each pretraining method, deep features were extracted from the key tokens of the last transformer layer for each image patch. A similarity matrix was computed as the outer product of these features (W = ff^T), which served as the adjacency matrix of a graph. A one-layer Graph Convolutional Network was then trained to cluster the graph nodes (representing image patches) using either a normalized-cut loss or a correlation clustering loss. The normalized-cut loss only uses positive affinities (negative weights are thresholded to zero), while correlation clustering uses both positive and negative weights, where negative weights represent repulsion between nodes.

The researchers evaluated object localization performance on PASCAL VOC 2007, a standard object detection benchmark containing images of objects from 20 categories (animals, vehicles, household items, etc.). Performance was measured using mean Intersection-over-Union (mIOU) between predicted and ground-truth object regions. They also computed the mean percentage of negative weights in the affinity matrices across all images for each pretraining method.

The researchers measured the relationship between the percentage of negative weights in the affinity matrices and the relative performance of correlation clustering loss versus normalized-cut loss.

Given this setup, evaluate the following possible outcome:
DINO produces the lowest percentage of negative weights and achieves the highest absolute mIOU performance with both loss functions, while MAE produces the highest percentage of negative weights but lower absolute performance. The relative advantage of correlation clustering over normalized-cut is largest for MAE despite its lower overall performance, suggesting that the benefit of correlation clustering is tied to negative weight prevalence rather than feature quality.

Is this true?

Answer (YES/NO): NO